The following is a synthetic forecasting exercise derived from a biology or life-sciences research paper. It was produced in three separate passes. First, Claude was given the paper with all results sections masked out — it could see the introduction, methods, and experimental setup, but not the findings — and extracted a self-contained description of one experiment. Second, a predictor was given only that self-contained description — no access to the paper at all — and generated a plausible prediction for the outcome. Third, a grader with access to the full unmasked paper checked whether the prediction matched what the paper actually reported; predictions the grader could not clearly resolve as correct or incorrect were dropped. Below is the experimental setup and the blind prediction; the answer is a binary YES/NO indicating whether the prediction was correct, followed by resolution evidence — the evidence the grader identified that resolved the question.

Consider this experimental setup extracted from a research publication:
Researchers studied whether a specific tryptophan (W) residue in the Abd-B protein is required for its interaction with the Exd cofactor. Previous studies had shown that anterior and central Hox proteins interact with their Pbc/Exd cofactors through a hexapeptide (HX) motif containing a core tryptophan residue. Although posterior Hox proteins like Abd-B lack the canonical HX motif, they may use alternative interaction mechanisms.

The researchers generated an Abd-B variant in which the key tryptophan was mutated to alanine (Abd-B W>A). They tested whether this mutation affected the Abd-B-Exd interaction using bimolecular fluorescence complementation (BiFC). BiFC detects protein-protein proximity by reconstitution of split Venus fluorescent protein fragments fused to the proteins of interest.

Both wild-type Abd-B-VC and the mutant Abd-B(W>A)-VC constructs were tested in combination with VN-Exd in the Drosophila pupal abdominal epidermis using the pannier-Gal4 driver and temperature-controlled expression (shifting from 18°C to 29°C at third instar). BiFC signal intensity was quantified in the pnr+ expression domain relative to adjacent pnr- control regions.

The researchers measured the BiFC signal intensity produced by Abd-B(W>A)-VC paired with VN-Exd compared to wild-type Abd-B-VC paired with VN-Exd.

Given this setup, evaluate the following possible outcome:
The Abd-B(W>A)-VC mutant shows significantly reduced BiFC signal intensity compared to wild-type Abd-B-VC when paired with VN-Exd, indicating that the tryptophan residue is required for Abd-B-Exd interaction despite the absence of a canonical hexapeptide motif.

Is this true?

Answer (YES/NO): NO